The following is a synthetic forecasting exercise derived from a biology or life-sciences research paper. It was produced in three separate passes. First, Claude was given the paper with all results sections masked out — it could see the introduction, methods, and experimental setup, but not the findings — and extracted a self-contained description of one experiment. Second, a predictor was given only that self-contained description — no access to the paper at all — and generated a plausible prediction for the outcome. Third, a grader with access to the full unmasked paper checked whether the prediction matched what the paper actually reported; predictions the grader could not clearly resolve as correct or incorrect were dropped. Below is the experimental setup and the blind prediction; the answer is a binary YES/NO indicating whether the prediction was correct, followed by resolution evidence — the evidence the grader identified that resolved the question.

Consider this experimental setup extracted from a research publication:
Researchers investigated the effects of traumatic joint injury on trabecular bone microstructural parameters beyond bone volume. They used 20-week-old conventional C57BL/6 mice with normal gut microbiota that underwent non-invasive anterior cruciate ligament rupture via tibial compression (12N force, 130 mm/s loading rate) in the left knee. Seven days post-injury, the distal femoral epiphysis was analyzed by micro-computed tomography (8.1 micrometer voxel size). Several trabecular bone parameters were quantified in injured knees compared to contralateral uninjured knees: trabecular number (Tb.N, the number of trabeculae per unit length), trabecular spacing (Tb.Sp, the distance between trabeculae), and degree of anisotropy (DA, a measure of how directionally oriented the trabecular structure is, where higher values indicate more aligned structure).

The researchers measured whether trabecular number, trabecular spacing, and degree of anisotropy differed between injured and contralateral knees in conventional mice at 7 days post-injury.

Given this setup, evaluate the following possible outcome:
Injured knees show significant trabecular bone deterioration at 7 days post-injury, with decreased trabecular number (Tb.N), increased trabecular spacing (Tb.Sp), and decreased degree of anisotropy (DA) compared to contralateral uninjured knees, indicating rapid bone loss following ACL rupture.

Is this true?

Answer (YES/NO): NO